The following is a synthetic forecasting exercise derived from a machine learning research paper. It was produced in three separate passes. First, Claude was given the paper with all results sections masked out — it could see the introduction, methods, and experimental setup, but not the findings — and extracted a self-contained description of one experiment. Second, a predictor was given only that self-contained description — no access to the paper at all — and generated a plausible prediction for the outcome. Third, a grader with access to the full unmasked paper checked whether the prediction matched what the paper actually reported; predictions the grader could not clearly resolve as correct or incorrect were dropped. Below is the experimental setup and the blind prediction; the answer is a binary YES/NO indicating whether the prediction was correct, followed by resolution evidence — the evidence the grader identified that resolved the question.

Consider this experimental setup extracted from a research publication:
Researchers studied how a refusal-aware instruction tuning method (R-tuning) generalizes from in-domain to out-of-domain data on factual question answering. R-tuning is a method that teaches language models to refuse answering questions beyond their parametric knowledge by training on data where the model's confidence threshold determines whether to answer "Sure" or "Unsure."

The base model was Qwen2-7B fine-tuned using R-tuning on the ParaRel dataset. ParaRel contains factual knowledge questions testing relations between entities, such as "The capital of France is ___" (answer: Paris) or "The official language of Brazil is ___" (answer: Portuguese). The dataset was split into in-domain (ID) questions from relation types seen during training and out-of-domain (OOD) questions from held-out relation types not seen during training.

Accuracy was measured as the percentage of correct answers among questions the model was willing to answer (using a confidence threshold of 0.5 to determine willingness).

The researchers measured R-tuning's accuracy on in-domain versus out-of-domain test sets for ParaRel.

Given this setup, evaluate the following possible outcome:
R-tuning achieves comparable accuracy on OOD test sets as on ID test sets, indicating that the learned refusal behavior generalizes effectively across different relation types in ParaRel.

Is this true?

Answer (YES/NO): NO